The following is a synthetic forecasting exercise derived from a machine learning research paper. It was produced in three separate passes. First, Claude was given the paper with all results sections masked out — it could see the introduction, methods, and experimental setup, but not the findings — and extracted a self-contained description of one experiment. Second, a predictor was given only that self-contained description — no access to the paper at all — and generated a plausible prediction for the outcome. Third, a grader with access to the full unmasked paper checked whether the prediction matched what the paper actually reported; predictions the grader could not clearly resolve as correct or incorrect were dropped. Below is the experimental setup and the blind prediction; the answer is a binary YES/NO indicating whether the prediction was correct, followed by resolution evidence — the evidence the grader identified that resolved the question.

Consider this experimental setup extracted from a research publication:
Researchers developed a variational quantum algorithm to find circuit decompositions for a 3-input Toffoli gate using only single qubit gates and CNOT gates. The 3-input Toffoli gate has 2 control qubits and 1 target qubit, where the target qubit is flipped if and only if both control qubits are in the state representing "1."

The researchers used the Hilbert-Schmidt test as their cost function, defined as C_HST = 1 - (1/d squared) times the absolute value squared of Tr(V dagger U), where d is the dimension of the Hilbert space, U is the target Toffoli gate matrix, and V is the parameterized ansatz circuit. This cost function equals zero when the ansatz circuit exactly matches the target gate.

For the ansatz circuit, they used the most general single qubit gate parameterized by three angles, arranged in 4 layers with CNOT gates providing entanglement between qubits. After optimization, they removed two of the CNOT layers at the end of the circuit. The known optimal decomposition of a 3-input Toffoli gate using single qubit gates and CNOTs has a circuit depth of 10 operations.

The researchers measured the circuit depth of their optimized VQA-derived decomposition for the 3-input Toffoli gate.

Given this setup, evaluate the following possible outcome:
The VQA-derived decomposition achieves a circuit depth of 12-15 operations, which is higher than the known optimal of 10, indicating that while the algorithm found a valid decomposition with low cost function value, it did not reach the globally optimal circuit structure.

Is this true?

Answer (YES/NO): NO